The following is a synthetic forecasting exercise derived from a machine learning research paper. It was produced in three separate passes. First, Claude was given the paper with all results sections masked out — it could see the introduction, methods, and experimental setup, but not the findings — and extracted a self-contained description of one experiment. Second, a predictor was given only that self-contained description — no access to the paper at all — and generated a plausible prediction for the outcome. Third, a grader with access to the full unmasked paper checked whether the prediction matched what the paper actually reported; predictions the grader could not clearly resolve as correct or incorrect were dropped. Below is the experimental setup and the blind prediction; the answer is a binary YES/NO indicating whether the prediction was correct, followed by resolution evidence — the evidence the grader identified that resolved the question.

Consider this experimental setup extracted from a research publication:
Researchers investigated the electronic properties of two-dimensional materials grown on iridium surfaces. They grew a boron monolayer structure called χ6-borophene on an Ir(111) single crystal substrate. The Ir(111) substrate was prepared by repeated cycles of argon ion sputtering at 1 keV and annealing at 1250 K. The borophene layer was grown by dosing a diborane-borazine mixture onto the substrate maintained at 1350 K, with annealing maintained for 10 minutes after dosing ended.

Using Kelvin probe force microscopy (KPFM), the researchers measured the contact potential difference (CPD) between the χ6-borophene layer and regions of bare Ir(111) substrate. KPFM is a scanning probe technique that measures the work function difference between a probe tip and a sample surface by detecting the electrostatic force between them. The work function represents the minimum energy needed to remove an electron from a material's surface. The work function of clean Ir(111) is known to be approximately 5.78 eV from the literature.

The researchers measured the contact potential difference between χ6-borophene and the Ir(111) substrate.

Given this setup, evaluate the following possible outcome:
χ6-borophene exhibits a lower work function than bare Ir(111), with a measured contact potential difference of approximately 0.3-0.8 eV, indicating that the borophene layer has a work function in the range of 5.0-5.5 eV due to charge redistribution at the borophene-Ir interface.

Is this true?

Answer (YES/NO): NO